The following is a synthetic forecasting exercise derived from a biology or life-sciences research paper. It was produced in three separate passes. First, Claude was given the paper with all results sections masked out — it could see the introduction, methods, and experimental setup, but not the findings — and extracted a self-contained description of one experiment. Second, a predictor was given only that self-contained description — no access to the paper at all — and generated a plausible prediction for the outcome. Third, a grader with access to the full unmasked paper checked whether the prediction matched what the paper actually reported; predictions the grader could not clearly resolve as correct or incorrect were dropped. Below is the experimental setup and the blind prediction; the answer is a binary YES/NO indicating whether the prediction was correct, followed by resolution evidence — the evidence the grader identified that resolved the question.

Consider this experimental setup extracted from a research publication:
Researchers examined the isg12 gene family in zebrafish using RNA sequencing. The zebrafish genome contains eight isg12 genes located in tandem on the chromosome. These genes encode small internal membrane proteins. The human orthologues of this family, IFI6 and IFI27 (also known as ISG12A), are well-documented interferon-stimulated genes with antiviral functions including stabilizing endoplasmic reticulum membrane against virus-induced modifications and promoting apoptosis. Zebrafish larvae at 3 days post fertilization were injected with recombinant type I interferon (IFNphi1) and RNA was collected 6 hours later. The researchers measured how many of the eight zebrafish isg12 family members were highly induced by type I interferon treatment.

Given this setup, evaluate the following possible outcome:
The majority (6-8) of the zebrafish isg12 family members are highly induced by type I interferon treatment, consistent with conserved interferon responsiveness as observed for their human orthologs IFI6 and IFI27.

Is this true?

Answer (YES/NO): YES